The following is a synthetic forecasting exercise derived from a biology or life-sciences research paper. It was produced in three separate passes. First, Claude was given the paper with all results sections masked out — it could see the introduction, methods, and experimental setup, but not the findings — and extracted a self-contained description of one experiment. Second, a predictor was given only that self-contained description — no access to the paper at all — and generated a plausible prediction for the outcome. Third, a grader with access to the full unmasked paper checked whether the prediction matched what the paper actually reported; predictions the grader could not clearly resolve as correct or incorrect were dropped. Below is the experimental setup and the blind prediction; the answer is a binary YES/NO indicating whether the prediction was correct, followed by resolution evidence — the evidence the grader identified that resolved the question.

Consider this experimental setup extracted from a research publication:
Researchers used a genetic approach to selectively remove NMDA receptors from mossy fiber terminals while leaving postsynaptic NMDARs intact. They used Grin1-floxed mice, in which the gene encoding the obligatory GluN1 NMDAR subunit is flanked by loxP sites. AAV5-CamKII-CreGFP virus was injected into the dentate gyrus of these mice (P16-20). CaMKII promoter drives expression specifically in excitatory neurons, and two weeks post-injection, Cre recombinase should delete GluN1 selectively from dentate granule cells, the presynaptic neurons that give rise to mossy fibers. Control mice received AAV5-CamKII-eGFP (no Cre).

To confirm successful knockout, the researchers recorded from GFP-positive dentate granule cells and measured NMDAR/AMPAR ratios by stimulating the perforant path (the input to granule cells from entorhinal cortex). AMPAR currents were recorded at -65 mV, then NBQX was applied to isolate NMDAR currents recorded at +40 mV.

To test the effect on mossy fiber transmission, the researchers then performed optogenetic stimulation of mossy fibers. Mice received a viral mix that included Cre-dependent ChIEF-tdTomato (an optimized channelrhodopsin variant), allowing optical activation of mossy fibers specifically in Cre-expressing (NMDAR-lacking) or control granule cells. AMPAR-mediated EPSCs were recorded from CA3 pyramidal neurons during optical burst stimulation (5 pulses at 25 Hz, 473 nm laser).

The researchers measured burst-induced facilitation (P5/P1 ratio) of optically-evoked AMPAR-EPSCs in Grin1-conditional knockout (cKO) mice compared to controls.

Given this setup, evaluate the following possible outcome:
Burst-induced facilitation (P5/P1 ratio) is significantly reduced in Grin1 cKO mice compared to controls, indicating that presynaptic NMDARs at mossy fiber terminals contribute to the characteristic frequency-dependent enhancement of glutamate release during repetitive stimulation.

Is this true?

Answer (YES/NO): YES